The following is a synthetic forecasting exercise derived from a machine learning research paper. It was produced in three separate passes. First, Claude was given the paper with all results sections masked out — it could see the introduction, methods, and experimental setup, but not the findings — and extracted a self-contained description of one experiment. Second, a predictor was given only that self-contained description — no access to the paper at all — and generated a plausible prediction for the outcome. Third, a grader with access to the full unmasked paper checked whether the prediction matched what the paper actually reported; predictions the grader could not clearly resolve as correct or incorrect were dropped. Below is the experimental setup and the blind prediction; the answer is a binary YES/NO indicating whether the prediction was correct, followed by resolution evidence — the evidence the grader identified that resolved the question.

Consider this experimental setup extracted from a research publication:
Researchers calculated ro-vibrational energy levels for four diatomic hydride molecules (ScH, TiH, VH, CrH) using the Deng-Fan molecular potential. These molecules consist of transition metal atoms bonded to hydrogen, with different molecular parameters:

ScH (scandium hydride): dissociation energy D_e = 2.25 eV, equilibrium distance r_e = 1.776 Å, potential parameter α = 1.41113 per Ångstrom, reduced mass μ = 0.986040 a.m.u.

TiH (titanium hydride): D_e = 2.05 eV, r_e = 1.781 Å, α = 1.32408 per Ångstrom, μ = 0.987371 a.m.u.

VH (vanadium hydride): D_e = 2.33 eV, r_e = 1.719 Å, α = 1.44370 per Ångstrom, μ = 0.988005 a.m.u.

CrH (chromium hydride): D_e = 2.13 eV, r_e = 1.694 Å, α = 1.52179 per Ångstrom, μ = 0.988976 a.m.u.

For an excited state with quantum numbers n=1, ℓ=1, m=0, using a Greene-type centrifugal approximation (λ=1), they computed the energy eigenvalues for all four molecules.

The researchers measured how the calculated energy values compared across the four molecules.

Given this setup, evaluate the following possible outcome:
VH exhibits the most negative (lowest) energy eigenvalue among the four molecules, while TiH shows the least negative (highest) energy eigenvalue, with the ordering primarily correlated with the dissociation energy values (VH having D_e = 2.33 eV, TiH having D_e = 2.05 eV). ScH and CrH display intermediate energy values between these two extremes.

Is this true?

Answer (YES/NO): NO